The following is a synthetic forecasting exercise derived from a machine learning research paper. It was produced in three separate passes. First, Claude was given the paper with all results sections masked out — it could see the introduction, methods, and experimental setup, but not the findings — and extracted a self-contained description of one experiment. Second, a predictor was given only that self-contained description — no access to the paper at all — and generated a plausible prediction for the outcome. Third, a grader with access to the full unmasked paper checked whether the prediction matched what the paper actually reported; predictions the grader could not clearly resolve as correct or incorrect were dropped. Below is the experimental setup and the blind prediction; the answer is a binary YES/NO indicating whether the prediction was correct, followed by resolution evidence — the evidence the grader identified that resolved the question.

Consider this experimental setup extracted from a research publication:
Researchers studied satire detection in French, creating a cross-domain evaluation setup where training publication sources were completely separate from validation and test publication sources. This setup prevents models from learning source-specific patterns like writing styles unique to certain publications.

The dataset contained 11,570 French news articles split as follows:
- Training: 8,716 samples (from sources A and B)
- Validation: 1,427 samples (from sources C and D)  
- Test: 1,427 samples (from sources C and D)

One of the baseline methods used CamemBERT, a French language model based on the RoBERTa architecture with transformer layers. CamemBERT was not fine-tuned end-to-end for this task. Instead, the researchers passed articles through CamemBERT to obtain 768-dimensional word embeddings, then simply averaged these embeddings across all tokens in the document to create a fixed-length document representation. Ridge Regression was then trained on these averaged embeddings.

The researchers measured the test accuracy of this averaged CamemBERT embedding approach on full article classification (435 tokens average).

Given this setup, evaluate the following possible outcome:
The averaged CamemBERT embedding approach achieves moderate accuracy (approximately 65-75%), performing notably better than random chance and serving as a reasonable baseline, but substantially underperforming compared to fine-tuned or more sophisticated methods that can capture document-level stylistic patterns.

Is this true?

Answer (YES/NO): NO